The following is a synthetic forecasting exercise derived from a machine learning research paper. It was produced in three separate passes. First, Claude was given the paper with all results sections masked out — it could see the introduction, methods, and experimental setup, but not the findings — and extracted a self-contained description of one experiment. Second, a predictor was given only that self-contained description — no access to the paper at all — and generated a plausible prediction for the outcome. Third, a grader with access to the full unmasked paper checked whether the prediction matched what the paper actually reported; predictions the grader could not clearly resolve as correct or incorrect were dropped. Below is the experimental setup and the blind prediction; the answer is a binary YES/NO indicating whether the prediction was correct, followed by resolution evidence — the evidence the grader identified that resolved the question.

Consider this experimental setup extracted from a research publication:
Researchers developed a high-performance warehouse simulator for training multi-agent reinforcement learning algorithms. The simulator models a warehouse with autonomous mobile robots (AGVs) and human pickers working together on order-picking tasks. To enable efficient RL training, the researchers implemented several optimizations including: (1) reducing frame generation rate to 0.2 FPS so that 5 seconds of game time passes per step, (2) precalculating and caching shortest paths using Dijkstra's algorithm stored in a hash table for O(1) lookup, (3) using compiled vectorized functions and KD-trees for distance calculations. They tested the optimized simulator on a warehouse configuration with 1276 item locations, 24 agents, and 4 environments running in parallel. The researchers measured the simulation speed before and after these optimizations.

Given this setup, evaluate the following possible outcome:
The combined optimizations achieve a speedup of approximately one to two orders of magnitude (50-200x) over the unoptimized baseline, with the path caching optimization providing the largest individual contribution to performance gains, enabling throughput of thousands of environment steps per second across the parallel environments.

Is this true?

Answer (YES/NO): NO